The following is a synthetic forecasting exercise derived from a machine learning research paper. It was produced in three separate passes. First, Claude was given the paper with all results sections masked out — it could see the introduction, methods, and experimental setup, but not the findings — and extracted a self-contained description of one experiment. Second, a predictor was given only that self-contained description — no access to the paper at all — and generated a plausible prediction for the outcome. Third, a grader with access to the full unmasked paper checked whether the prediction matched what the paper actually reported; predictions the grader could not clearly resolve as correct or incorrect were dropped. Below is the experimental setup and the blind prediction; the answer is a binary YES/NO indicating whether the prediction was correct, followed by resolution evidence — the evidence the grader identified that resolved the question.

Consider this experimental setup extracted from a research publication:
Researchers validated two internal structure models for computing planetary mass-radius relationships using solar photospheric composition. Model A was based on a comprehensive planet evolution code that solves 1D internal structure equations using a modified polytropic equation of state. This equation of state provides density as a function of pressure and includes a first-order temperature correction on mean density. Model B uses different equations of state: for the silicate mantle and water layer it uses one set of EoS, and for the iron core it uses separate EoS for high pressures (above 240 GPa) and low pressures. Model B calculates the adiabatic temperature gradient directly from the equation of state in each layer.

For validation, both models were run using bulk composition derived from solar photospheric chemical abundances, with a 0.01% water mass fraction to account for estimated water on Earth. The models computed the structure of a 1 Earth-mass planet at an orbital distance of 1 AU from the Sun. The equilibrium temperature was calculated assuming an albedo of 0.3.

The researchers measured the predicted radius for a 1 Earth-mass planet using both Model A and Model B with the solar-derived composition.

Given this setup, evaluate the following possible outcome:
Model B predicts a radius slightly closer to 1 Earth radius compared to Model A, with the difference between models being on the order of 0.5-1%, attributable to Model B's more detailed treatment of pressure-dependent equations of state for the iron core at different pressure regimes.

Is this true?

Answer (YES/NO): NO